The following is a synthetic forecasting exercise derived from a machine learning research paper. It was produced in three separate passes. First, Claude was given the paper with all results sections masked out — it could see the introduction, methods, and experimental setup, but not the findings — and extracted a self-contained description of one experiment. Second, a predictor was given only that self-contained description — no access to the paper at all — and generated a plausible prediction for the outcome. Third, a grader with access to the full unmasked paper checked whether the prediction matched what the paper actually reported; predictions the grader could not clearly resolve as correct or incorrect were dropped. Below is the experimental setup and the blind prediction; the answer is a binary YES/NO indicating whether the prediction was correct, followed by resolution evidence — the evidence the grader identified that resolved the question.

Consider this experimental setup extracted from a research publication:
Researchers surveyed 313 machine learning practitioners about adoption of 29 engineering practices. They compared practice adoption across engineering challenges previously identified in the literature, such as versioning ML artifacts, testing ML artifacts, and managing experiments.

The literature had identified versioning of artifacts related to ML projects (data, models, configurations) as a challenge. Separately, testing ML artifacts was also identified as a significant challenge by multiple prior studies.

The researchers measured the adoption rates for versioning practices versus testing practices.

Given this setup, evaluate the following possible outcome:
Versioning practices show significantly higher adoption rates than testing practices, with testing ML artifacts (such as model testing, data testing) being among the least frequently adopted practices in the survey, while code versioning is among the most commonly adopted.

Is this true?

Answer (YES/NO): YES